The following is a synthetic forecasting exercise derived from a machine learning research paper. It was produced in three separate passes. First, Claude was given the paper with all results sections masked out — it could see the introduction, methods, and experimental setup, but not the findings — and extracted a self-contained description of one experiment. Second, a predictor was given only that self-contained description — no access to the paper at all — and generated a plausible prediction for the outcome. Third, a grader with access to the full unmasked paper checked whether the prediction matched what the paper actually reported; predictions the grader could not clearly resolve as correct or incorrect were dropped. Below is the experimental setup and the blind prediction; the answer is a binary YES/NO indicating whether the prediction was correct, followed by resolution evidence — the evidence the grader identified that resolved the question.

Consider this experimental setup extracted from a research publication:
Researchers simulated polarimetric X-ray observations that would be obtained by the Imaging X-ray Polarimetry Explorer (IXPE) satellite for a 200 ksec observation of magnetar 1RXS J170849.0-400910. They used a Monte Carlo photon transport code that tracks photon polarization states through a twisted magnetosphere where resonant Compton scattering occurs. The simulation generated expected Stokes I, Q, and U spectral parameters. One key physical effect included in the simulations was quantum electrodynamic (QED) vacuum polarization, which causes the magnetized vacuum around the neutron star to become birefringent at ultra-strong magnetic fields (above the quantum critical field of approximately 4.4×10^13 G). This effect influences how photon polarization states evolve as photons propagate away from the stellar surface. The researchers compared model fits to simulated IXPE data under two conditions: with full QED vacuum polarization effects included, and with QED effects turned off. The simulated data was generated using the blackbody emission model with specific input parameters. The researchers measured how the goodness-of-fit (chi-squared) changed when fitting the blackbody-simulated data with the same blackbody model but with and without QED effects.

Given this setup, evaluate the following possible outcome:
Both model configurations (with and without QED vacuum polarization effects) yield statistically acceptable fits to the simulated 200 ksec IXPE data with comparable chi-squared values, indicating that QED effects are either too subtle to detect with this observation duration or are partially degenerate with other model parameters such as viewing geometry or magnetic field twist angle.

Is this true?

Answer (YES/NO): NO